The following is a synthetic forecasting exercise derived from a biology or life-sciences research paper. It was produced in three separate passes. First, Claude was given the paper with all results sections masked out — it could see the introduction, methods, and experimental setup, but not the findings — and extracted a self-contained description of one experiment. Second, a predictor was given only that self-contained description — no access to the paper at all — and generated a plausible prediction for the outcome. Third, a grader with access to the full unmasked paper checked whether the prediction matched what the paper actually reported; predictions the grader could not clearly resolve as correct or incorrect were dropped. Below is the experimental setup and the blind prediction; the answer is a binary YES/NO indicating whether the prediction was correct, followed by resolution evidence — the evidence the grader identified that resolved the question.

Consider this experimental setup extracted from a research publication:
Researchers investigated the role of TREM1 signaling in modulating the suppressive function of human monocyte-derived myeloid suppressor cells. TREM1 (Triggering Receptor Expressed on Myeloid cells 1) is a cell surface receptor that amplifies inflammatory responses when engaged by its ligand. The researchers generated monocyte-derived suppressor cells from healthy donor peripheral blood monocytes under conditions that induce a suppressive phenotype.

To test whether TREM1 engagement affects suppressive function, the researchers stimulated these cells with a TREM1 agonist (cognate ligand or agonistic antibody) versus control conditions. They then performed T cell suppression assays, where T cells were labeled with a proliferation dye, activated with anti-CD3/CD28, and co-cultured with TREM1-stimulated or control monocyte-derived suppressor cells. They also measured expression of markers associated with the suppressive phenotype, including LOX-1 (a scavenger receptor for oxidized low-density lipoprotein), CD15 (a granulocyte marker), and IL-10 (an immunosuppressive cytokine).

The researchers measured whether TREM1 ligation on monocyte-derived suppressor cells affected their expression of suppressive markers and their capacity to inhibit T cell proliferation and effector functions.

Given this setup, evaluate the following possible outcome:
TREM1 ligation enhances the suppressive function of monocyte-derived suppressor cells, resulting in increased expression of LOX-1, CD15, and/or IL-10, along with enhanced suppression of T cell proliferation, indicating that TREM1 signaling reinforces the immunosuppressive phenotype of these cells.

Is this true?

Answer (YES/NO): YES